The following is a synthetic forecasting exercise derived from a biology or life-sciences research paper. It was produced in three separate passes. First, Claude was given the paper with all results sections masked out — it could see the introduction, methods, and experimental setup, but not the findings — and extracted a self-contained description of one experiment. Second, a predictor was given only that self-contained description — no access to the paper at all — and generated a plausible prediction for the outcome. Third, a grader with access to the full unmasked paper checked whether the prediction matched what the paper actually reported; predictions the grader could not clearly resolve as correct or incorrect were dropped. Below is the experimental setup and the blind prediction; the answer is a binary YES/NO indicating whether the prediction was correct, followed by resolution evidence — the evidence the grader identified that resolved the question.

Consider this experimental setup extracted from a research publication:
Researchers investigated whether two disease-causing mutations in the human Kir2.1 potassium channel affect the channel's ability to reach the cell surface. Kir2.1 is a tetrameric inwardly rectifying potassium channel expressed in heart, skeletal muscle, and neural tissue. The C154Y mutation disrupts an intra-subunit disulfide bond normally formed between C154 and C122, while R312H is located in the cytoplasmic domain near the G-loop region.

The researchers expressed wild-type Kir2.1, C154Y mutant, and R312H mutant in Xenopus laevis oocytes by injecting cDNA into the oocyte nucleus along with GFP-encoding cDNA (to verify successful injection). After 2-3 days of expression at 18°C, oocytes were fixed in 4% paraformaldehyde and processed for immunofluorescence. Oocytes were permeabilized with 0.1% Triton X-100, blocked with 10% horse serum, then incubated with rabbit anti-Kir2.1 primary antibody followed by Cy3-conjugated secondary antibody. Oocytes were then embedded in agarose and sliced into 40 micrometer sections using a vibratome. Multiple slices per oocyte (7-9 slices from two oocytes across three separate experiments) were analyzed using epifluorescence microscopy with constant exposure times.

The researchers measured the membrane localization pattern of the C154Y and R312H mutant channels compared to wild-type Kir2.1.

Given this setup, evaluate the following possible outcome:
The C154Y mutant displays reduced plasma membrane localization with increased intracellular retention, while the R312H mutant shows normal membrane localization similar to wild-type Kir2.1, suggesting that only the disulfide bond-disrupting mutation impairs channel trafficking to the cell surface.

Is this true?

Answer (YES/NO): NO